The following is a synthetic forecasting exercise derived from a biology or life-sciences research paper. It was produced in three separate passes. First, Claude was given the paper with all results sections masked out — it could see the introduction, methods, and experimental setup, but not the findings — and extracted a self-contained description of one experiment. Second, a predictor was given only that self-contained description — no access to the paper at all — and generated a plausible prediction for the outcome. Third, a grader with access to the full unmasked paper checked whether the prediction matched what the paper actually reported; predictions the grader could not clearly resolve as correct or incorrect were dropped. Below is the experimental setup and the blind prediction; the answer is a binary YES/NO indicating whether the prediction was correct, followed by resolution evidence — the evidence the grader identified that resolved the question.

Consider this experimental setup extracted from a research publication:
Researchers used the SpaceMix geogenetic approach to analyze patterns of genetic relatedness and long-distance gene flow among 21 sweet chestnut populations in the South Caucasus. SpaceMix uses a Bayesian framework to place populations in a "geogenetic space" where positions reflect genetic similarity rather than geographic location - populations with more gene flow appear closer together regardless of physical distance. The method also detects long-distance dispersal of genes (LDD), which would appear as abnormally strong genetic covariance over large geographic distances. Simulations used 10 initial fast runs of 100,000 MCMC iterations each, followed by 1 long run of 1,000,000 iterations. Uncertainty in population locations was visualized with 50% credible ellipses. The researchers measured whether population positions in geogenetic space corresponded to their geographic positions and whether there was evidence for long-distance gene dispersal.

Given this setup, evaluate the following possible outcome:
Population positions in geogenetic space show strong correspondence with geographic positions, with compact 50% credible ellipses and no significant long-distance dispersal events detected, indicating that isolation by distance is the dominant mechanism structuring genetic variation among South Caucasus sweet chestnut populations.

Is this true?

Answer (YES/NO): NO